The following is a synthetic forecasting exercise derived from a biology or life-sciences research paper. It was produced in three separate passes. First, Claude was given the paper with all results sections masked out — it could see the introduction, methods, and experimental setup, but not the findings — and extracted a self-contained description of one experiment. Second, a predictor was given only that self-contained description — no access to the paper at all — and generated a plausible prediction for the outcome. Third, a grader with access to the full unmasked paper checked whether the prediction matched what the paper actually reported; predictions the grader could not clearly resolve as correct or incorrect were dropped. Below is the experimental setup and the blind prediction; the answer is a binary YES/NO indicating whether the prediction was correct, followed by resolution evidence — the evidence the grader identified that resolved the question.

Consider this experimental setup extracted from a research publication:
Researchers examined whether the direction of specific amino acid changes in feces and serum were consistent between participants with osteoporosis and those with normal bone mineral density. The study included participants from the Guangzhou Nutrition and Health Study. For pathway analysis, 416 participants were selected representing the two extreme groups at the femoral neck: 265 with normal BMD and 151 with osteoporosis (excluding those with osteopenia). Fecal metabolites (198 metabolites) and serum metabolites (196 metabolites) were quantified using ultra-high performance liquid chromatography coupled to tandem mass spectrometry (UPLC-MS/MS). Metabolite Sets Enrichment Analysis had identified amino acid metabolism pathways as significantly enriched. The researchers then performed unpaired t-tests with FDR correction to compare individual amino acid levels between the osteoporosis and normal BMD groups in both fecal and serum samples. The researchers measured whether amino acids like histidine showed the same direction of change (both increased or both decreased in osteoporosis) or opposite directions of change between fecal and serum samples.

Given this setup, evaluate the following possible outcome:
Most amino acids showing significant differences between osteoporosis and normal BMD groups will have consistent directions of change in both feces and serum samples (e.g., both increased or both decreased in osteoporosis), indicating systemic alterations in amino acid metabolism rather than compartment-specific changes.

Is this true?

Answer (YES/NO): NO